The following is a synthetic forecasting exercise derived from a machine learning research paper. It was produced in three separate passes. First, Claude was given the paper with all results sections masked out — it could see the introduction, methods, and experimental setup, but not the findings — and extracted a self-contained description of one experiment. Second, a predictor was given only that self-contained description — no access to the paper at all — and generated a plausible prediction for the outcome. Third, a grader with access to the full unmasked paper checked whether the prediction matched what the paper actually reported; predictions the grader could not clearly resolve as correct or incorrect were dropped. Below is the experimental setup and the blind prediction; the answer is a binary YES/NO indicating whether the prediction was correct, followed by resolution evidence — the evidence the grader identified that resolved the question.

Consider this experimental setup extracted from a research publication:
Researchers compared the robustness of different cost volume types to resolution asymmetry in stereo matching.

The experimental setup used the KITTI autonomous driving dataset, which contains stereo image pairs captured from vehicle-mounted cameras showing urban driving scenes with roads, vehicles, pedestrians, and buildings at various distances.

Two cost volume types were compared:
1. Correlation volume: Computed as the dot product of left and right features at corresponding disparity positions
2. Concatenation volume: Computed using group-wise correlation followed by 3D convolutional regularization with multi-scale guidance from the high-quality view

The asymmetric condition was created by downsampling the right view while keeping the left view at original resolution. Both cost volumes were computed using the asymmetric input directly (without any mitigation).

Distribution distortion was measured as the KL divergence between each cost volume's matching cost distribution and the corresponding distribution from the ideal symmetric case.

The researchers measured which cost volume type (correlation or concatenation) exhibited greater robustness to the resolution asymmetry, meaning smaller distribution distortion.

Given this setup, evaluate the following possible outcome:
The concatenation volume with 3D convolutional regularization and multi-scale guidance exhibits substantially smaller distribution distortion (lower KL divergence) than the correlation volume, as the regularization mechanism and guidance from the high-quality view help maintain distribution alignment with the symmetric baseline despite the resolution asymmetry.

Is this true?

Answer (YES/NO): YES